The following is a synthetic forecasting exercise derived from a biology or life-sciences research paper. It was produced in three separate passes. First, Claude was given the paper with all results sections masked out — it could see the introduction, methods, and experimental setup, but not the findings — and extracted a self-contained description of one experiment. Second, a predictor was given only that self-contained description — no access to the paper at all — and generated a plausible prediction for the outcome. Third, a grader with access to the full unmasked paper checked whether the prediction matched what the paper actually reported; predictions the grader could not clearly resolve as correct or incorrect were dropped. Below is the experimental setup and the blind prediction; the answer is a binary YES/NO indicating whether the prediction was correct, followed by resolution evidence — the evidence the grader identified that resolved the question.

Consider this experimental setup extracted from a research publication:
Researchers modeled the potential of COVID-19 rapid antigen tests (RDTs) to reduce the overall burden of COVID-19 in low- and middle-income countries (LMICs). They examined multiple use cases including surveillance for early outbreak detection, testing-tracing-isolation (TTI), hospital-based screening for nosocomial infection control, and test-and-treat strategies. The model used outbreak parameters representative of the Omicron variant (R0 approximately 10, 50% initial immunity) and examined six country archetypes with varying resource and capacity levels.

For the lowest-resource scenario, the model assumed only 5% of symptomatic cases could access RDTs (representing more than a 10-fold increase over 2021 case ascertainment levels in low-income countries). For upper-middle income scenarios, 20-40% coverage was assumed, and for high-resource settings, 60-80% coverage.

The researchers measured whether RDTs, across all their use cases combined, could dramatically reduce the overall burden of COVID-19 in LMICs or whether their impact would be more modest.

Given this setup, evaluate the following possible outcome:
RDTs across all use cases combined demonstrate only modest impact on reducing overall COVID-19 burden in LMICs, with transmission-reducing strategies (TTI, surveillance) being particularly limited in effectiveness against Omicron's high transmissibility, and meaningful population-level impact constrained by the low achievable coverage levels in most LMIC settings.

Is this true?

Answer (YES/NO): YES